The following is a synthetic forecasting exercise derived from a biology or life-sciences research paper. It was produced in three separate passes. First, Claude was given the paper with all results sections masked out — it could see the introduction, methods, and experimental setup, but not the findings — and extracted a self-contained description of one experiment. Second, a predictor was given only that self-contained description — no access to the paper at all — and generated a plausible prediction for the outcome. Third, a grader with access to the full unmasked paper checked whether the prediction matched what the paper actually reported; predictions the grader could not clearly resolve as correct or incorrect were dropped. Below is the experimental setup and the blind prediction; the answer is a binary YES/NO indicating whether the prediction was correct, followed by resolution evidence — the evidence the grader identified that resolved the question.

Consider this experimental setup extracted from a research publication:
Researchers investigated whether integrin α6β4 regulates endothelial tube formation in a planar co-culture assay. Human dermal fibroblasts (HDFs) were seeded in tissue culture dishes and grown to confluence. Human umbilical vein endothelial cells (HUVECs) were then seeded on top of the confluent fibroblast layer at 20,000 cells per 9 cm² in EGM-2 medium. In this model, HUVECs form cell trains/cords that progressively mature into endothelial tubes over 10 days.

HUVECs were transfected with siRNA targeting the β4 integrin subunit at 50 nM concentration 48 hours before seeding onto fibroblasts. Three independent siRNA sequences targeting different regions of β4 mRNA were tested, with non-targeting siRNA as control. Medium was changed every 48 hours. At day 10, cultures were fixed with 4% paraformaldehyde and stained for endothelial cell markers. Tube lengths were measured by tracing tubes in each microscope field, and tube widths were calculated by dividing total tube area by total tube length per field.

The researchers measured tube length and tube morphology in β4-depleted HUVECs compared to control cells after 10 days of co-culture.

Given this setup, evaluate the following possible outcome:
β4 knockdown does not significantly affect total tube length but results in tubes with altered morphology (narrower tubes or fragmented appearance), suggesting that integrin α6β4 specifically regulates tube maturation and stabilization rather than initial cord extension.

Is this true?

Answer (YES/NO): NO